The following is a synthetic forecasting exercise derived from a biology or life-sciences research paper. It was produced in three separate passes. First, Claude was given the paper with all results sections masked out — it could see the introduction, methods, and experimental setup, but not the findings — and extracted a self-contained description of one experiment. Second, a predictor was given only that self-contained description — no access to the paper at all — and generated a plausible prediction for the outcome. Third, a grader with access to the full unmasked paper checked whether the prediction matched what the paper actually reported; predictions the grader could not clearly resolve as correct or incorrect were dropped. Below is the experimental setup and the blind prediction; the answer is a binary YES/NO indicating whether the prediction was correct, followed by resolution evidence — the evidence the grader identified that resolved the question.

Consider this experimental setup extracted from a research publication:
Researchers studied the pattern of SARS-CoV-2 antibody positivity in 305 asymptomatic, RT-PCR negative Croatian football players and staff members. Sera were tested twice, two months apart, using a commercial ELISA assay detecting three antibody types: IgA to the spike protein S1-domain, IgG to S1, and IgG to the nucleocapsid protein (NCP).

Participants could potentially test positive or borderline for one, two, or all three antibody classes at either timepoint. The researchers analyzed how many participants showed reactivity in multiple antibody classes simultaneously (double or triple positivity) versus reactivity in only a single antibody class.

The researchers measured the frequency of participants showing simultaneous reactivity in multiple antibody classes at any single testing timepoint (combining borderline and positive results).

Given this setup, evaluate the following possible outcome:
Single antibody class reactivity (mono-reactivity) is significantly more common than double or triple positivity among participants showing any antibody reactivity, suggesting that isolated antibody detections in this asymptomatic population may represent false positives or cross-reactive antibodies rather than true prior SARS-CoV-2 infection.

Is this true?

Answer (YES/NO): YES